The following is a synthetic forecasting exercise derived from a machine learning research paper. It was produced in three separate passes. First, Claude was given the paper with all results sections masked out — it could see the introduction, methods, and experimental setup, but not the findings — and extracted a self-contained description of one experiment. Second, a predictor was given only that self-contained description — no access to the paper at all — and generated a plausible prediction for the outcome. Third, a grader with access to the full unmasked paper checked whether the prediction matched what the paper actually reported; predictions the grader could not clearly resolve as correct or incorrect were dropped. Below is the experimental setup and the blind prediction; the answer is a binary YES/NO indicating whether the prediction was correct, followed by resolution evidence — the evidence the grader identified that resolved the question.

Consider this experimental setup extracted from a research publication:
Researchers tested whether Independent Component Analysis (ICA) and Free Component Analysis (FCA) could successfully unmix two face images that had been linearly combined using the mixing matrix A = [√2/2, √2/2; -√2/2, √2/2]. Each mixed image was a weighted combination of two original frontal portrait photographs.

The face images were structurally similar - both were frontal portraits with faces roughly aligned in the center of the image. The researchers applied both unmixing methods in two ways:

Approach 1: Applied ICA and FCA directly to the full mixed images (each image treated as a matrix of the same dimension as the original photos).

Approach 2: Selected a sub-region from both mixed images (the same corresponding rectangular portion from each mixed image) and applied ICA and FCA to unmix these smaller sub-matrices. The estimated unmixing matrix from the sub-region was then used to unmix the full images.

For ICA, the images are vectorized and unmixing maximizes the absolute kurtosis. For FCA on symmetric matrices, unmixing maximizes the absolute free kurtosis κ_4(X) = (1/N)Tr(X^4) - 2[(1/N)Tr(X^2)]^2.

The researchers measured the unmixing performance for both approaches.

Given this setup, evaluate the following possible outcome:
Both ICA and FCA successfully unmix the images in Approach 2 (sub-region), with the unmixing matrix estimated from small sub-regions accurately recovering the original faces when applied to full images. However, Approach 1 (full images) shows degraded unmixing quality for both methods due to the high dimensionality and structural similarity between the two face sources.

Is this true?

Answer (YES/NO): NO